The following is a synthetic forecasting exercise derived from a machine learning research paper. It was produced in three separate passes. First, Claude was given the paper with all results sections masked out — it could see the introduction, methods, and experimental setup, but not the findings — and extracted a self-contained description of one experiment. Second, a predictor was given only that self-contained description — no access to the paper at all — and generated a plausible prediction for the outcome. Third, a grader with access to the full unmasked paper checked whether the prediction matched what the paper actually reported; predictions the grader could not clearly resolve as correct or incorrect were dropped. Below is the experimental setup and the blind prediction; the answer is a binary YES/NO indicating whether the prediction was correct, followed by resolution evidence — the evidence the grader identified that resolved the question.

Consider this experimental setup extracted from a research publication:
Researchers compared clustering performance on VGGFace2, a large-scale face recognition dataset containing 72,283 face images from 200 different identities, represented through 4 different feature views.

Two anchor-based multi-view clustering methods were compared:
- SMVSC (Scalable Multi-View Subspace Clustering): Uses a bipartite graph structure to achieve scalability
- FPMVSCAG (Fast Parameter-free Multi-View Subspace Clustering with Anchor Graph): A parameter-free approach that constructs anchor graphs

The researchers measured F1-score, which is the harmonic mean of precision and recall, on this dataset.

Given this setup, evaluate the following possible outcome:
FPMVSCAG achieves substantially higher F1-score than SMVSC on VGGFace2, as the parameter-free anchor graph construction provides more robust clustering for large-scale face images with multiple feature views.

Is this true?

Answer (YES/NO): NO